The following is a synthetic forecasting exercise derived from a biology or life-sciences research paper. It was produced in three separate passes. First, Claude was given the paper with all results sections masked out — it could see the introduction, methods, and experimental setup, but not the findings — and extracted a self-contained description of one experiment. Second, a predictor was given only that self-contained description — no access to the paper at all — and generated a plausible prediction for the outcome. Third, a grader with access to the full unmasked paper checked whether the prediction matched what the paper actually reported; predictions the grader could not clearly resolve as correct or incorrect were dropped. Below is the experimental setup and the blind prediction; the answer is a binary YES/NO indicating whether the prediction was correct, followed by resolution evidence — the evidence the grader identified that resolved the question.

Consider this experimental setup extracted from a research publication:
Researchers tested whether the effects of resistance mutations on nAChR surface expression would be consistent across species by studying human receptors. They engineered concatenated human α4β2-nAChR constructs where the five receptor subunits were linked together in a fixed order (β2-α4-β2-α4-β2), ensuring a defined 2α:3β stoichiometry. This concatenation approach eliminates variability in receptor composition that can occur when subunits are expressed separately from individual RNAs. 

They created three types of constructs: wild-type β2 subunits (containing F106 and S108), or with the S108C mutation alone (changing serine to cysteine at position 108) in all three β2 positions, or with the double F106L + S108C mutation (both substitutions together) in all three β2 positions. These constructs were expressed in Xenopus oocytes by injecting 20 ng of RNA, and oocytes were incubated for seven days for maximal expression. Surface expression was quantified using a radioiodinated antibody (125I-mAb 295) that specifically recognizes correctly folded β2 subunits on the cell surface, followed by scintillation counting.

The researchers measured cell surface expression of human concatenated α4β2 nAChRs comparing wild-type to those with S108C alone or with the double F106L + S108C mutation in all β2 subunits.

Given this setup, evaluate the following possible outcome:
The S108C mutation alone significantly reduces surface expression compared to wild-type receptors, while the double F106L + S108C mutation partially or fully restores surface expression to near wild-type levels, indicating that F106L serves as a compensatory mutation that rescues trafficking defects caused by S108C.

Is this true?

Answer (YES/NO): NO